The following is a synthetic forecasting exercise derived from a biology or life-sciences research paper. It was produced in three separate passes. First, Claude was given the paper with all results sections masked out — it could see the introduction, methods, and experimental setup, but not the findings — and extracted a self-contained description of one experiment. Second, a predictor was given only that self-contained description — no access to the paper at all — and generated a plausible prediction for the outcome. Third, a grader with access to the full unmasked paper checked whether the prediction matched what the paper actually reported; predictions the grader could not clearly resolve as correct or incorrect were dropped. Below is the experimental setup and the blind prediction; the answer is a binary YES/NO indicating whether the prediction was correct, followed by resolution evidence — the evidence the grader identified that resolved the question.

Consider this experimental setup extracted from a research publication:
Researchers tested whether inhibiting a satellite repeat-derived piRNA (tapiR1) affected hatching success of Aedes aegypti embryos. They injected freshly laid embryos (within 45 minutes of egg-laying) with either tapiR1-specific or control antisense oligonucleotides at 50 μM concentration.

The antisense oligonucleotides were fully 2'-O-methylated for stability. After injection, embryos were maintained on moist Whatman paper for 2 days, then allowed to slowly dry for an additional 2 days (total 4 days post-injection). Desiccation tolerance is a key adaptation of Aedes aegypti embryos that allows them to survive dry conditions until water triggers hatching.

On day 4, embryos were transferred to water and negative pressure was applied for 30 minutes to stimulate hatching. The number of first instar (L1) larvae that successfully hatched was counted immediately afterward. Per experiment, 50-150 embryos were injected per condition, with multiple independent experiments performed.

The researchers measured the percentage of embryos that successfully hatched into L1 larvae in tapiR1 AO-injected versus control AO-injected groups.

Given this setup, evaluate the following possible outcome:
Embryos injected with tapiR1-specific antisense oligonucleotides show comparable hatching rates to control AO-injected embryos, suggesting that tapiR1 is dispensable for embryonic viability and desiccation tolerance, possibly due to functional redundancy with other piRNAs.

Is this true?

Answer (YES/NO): NO